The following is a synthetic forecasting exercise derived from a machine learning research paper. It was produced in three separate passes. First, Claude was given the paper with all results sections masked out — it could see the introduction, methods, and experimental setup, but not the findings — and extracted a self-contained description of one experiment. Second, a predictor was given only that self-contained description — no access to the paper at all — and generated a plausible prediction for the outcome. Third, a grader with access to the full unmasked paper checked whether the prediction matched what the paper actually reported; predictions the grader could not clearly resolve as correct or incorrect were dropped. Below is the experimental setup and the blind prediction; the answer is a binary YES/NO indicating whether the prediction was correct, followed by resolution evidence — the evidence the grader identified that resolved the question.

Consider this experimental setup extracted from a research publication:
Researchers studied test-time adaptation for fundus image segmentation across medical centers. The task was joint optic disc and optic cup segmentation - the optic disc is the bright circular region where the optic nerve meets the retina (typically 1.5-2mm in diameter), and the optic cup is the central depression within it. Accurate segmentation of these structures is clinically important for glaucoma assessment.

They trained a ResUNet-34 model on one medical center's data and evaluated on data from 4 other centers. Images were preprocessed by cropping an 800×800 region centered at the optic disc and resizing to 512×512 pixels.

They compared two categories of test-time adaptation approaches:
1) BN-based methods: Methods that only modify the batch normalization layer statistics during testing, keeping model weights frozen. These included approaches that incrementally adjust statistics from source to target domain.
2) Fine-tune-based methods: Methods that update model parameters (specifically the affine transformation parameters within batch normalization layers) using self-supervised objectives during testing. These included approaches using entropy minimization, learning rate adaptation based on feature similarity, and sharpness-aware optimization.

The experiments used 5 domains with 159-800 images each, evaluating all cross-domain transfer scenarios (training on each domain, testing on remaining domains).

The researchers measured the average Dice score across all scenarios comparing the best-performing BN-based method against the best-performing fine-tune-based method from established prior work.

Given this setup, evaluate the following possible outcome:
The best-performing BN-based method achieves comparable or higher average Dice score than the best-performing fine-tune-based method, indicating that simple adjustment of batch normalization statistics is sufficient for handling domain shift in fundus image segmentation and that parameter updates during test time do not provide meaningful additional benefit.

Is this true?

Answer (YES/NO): NO